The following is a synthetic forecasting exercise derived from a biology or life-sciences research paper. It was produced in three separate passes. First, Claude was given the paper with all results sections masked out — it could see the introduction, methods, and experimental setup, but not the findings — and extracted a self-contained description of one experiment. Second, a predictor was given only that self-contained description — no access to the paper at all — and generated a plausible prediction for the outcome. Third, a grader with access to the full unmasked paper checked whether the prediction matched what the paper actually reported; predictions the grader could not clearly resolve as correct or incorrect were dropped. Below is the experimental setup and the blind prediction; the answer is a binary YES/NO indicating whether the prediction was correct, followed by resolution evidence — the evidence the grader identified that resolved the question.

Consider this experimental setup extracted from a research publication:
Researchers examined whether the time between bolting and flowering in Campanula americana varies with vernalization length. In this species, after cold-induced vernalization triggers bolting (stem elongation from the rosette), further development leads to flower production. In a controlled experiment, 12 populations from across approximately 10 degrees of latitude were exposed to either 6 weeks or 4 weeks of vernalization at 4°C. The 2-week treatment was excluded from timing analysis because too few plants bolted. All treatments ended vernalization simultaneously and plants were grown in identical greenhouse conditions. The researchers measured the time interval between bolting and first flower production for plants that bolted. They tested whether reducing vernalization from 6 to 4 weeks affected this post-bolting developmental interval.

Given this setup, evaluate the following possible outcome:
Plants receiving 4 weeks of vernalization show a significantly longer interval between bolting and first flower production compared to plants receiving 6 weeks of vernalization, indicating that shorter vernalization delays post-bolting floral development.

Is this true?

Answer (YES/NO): YES